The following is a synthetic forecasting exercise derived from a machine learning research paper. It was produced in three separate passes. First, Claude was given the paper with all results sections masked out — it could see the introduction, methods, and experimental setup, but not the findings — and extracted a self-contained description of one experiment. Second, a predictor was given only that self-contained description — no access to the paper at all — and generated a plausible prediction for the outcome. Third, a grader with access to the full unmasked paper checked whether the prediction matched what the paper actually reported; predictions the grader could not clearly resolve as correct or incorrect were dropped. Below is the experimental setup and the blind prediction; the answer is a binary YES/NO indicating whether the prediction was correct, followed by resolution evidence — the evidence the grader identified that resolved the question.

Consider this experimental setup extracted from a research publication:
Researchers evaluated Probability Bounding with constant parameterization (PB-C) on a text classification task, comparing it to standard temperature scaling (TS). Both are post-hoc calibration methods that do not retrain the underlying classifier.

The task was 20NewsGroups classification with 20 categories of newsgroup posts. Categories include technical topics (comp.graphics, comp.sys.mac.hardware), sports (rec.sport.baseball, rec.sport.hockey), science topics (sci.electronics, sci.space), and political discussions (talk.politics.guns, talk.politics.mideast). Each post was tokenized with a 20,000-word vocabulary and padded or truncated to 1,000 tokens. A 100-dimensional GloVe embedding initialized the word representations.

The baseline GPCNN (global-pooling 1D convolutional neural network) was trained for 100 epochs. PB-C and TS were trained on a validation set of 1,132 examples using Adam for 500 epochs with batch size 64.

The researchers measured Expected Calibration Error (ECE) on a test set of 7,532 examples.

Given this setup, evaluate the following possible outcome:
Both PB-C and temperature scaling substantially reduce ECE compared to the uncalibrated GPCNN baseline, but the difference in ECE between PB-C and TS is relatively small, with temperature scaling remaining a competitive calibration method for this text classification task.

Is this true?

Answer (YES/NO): YES